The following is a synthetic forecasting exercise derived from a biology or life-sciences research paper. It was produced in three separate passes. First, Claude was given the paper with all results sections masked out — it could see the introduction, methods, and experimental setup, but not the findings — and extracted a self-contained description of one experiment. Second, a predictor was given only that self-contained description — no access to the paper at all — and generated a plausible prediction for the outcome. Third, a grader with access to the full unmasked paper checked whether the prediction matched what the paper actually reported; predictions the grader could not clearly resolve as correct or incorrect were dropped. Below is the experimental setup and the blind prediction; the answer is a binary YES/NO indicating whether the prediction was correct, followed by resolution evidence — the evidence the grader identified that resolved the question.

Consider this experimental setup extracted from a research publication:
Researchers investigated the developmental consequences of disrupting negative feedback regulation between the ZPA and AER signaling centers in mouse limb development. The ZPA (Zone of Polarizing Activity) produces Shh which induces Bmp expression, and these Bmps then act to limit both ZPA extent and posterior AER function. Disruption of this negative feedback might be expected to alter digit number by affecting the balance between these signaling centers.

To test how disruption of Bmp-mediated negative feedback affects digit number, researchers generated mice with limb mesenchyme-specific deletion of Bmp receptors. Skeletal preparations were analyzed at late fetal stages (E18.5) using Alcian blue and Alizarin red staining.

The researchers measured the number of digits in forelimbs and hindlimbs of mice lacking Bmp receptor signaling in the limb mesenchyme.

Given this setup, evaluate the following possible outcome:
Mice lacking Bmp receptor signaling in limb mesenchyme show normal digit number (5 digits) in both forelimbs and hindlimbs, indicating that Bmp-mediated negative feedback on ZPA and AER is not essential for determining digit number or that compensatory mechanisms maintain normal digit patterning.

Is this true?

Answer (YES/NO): NO